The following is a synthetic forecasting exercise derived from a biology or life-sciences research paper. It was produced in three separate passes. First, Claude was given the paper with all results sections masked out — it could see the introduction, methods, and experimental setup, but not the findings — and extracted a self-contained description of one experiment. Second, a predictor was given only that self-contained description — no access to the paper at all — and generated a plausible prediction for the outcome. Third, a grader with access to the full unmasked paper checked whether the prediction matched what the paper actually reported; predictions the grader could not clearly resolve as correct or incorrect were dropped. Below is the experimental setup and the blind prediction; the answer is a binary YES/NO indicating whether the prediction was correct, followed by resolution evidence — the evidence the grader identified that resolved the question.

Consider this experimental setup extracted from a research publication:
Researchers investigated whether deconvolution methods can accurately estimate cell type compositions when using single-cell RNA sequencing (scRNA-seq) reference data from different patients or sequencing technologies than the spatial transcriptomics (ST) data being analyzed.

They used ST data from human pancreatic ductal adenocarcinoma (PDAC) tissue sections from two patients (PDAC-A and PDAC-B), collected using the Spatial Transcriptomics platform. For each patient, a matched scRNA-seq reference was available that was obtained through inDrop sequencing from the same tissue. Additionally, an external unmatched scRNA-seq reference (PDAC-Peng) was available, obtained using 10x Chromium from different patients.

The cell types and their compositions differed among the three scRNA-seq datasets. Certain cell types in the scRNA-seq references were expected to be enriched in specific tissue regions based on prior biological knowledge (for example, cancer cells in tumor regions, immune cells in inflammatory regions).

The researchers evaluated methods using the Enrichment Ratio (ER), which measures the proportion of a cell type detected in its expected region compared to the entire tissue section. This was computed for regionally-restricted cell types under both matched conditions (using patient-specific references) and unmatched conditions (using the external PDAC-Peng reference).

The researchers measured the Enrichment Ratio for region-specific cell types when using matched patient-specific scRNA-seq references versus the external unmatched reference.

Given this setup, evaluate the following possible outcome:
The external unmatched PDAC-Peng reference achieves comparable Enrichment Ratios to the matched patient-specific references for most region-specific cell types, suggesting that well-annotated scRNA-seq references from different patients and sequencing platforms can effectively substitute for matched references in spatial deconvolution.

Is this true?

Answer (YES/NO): YES